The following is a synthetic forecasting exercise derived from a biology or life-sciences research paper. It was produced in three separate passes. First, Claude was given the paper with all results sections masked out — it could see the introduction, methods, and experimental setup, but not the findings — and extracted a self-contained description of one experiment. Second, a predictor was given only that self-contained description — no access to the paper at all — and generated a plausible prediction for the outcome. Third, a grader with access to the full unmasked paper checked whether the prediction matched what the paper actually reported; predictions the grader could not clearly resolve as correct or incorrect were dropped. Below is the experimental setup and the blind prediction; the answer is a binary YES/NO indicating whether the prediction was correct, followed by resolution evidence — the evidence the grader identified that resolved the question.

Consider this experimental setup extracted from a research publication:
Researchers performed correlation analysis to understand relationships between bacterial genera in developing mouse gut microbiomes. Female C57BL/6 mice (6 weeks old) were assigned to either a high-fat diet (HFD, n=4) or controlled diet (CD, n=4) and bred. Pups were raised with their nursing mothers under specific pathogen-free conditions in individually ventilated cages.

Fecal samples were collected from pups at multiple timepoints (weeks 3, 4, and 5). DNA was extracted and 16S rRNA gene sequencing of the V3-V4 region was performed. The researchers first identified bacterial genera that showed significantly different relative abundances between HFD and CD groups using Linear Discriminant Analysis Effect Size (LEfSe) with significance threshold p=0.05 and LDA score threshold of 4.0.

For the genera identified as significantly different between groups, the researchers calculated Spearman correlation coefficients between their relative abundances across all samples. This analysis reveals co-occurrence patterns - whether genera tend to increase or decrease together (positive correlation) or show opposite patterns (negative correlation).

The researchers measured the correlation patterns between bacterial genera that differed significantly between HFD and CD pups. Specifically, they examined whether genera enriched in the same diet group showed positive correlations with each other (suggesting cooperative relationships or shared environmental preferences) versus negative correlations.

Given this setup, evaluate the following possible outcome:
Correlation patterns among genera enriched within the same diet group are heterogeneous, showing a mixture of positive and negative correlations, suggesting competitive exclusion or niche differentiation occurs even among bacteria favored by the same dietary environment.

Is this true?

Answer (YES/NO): NO